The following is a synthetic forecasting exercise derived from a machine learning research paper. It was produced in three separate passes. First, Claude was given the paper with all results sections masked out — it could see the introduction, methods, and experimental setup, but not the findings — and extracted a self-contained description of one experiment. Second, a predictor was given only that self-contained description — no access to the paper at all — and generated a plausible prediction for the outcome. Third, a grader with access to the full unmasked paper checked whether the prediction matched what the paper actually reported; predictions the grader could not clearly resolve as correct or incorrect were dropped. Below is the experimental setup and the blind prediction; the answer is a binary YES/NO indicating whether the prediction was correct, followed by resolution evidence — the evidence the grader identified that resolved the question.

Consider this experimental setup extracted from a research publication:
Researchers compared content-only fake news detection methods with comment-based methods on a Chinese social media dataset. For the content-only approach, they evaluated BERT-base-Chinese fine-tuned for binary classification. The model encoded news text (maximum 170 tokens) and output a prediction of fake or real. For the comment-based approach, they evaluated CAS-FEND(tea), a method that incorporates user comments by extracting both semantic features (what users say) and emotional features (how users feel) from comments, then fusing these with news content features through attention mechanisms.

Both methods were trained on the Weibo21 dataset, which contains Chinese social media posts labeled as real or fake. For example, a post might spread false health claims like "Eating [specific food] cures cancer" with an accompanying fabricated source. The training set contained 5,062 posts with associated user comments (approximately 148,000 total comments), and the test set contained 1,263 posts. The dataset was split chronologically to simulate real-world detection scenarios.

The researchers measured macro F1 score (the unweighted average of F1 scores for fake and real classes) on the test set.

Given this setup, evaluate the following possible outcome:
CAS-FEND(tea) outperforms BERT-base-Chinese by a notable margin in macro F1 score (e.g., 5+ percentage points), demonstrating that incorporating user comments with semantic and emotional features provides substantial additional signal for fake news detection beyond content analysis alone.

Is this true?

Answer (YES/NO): YES